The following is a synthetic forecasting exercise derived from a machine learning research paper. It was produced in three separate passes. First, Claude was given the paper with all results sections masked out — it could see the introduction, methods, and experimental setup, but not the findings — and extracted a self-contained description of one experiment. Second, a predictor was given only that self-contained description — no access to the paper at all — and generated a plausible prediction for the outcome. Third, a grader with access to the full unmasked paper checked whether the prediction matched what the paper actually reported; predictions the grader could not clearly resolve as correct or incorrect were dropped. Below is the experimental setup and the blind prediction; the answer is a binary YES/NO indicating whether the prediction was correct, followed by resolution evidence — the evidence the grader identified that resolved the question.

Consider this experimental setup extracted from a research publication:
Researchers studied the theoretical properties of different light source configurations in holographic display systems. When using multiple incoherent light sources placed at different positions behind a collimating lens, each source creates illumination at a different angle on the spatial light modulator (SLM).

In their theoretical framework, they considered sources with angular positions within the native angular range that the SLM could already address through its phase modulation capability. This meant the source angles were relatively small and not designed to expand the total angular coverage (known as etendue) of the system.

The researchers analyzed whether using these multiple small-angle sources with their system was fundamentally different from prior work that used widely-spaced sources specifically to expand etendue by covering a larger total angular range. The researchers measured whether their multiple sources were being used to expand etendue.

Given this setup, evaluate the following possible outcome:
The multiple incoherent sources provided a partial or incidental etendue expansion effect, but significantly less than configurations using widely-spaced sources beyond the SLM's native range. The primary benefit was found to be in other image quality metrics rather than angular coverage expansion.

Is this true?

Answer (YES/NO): NO